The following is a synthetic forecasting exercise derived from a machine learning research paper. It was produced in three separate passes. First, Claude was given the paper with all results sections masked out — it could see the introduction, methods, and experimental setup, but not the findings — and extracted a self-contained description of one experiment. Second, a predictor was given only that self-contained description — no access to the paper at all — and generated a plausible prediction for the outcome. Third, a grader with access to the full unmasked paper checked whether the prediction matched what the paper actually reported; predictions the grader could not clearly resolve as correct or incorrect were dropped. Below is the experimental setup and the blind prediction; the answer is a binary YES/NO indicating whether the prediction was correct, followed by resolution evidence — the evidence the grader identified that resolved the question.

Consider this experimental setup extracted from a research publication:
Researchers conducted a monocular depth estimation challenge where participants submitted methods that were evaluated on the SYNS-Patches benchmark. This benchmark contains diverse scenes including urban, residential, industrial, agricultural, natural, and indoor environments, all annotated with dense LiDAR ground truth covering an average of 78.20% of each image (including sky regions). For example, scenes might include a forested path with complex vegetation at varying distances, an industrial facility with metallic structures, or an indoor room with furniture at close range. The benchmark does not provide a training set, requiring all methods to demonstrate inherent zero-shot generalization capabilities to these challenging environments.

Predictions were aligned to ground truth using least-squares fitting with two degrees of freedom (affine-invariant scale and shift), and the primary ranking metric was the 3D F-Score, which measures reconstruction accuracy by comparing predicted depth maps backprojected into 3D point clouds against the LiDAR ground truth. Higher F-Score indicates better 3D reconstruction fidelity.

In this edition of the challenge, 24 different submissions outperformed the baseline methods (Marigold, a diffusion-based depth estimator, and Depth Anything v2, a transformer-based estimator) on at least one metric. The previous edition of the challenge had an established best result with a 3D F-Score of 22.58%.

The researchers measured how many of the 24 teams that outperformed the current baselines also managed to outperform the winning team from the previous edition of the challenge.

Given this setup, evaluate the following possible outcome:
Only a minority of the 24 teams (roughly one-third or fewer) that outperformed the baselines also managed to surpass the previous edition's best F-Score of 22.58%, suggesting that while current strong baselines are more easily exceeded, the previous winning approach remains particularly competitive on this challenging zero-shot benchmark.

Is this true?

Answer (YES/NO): YES